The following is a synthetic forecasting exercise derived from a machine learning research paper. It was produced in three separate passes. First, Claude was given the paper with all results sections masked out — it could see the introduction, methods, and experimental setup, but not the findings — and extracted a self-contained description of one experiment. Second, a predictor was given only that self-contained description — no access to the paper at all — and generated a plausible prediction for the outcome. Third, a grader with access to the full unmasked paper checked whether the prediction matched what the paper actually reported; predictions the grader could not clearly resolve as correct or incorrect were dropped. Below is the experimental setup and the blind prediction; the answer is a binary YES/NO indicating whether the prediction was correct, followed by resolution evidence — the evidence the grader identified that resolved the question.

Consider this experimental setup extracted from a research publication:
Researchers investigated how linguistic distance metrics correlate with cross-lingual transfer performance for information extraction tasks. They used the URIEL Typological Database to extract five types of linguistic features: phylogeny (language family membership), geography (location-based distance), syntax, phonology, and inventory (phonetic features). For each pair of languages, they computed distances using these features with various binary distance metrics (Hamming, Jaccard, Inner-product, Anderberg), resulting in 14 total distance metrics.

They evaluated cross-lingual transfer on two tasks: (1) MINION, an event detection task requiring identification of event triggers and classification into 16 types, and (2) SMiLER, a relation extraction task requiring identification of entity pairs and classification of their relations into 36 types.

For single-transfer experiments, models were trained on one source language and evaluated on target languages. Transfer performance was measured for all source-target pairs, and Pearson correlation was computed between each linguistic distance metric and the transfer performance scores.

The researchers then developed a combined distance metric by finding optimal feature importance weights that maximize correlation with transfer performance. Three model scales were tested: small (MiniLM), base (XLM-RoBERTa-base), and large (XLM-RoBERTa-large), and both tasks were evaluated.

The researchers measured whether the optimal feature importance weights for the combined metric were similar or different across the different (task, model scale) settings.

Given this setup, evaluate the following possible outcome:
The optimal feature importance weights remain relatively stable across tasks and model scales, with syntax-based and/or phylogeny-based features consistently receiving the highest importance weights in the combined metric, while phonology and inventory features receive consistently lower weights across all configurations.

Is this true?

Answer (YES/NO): NO